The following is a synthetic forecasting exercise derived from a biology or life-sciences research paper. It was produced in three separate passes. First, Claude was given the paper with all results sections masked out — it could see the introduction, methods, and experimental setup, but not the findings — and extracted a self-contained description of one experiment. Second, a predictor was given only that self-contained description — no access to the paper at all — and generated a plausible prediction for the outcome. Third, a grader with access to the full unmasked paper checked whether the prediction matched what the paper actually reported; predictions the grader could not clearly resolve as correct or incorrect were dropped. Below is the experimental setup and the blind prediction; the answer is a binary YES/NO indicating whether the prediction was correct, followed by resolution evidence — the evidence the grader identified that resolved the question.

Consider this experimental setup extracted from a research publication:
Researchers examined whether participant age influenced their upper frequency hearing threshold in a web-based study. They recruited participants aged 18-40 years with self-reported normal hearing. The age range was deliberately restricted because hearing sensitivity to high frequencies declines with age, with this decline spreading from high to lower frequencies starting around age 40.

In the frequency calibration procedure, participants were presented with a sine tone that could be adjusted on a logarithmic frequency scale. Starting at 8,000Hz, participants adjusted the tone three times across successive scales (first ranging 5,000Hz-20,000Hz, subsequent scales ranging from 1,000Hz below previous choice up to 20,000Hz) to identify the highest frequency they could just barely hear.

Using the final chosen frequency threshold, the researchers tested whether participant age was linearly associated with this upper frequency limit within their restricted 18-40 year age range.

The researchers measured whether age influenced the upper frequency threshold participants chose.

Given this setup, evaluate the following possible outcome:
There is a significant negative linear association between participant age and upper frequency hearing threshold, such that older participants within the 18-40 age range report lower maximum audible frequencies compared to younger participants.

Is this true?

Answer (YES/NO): NO